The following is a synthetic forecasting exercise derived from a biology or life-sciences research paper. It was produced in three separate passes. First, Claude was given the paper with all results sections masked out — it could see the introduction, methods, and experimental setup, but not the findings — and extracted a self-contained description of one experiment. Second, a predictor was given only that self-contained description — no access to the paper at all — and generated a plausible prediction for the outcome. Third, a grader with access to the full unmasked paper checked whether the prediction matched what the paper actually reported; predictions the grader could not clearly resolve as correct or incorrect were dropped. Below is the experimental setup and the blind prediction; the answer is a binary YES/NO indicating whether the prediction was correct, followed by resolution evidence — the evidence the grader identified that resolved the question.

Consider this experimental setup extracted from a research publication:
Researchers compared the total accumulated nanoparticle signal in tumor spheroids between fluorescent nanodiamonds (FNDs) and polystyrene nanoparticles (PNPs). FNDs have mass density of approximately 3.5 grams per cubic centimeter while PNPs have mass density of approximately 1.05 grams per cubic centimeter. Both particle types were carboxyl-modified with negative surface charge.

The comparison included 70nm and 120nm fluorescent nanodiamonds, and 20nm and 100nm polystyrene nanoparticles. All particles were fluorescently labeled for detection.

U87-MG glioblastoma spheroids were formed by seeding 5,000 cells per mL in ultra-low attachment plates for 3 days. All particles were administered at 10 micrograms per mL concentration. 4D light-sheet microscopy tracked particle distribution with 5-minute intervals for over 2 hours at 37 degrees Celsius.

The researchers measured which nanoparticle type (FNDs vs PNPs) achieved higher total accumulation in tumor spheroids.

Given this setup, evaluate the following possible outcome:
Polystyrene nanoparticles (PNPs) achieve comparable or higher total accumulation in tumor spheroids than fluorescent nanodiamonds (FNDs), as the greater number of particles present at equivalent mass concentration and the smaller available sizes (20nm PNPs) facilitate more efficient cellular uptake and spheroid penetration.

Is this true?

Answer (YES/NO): YES